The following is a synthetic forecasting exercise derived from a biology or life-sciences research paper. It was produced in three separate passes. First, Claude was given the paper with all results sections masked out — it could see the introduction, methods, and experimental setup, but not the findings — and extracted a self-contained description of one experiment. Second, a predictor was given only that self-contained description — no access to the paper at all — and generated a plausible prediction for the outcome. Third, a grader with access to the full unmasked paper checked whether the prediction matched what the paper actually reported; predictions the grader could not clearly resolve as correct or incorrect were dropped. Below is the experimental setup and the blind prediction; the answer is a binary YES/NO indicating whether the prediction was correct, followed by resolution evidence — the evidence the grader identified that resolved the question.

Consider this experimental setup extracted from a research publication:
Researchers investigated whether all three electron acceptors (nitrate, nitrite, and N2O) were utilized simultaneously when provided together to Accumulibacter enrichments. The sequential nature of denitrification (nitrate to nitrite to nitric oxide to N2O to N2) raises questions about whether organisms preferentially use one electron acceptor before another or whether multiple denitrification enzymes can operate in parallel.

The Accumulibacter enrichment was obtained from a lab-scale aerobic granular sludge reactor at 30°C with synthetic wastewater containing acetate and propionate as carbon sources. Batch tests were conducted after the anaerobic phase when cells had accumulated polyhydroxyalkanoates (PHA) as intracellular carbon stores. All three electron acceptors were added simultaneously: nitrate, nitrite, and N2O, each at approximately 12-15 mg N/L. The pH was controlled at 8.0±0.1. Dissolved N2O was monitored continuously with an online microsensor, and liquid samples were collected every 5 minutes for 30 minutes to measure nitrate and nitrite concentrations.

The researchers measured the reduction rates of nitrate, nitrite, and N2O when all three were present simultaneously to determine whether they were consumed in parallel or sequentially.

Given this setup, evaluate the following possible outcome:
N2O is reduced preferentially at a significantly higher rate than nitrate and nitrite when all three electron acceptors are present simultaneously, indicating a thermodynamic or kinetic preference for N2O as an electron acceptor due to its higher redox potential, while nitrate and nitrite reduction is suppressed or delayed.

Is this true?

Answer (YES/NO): NO